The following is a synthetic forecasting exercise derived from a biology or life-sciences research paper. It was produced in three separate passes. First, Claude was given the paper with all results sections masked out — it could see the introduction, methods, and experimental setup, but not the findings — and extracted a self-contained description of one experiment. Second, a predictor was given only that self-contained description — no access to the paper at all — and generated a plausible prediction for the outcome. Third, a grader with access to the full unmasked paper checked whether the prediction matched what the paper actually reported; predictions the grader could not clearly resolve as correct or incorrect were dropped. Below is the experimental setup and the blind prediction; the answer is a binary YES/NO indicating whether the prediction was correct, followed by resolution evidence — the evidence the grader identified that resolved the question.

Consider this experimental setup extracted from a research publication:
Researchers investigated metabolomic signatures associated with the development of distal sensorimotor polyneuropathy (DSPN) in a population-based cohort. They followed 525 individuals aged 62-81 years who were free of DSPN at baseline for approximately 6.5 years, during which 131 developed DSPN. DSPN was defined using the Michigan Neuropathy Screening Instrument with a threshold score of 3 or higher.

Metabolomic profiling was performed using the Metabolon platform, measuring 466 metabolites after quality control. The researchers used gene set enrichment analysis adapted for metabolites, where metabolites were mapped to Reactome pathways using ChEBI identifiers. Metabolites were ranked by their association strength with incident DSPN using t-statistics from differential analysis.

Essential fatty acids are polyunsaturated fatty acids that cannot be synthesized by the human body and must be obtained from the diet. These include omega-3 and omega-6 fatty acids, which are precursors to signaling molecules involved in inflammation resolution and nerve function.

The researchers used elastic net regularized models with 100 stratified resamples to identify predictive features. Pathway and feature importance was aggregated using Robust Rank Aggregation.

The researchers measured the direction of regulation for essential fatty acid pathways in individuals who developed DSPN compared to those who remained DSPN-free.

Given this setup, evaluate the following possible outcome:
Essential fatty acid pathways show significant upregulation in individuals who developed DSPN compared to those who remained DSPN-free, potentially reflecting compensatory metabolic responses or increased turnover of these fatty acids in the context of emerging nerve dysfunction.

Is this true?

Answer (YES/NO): NO